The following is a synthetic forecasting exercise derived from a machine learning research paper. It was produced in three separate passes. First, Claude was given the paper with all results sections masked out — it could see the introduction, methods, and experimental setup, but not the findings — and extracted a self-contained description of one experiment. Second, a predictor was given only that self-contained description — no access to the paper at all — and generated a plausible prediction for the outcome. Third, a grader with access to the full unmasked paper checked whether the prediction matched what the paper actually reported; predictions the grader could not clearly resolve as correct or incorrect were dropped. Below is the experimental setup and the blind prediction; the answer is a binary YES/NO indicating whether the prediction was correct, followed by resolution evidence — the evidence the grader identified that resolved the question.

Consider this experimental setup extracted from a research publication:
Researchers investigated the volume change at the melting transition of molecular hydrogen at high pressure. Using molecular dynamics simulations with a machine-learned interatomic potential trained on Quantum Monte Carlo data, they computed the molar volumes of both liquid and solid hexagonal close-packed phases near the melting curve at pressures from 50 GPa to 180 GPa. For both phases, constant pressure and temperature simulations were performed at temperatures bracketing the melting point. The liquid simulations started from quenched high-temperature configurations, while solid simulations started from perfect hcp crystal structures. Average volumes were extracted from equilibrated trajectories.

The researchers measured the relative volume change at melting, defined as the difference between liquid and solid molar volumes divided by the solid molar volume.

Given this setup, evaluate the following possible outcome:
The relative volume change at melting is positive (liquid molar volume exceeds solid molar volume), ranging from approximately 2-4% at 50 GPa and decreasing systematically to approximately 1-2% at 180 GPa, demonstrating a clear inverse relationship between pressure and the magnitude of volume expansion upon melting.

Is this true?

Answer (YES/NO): NO